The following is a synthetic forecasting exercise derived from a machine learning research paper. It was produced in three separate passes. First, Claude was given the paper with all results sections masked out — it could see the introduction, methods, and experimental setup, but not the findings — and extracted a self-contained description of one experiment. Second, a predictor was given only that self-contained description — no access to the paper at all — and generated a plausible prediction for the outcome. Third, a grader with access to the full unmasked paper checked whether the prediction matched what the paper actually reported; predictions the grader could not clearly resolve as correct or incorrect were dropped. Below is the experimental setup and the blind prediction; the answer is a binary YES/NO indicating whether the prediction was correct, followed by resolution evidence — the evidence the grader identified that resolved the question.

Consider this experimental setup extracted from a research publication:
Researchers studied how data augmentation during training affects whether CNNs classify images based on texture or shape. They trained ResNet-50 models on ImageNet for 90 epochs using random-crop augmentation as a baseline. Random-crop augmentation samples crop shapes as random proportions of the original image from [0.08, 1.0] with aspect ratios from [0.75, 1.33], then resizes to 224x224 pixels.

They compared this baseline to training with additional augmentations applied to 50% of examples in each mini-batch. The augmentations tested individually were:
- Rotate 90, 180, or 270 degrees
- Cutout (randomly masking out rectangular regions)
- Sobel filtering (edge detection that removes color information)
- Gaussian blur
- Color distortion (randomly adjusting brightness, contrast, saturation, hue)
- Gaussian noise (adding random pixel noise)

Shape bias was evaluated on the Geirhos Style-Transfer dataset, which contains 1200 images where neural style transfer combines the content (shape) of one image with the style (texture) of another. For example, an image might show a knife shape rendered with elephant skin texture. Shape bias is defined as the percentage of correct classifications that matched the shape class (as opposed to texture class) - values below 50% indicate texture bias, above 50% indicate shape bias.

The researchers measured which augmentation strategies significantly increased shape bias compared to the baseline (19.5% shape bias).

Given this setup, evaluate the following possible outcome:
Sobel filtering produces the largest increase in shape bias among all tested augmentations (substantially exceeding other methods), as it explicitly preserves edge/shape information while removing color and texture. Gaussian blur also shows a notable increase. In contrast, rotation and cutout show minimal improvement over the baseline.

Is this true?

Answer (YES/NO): NO